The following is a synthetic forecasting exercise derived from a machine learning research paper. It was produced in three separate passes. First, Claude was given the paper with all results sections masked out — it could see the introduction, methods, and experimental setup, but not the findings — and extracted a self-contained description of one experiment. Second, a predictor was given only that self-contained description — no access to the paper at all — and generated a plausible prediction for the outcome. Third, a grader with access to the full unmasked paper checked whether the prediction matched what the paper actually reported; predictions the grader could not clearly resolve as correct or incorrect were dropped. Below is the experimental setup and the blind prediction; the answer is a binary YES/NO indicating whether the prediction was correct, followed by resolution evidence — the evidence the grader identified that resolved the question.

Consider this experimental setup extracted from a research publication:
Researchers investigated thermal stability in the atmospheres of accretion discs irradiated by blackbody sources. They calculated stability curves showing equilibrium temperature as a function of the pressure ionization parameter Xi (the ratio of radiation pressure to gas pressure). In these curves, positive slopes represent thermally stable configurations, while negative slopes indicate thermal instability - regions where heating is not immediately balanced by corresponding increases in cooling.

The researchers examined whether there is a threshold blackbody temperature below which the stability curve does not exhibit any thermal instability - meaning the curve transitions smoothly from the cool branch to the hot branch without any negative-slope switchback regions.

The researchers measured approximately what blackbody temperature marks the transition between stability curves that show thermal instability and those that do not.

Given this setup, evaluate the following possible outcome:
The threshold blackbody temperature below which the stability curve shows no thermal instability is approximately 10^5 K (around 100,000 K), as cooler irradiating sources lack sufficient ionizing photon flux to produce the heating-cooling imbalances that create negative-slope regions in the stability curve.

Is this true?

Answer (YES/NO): NO